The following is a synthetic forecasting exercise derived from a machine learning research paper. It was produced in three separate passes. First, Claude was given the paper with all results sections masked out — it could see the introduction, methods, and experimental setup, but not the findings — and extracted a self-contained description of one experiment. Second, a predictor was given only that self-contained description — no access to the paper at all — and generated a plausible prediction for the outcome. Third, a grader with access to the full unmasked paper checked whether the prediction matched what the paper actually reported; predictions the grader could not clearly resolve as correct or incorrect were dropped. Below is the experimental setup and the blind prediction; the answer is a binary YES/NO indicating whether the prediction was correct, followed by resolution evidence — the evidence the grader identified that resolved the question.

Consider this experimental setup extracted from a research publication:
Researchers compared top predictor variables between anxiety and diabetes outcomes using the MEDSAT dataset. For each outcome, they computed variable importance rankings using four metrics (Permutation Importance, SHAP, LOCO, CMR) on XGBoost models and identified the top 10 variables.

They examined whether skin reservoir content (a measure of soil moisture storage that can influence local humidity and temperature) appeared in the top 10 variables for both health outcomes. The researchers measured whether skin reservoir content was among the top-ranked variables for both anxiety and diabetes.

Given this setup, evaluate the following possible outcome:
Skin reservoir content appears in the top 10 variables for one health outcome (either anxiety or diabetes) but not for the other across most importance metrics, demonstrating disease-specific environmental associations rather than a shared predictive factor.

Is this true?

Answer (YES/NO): NO